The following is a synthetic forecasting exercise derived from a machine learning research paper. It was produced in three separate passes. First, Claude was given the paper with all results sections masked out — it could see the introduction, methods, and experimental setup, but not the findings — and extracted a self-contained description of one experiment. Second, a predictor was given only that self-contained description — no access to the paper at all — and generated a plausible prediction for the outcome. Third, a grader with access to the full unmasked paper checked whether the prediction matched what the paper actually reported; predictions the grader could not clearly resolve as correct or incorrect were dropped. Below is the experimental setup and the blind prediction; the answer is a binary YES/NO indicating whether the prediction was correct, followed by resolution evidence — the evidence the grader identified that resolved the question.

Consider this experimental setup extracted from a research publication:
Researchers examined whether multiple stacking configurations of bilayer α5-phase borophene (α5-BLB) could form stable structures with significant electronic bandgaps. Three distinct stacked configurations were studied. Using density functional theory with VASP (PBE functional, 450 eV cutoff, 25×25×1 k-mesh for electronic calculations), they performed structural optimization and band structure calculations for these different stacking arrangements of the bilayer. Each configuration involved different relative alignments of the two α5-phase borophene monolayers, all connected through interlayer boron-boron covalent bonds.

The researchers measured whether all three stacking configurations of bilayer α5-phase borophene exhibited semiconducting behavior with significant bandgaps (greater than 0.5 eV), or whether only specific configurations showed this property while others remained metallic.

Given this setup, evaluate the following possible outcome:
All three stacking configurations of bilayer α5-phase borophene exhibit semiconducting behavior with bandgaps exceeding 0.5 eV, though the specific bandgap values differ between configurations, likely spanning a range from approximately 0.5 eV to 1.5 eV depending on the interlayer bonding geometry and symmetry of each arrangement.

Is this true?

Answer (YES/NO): NO